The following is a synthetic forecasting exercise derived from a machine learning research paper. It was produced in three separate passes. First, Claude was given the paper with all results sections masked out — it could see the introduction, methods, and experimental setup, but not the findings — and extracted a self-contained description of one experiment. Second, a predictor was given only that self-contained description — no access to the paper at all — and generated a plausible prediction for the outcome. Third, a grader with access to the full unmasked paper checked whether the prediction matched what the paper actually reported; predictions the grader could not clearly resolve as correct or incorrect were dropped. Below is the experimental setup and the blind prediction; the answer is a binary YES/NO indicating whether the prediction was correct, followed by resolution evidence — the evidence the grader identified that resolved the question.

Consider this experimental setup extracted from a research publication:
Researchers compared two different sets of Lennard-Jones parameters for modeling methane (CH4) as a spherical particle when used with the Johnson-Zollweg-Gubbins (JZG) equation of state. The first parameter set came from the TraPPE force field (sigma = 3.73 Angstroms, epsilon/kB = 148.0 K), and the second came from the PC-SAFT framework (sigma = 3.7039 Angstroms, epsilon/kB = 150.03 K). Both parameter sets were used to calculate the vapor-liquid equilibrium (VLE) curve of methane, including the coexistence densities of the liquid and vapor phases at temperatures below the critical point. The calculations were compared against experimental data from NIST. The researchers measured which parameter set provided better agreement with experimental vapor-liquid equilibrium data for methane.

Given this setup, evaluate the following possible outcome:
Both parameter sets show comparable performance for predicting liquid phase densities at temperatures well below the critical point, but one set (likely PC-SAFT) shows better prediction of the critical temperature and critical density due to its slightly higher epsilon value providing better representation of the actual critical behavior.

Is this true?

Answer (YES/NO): NO